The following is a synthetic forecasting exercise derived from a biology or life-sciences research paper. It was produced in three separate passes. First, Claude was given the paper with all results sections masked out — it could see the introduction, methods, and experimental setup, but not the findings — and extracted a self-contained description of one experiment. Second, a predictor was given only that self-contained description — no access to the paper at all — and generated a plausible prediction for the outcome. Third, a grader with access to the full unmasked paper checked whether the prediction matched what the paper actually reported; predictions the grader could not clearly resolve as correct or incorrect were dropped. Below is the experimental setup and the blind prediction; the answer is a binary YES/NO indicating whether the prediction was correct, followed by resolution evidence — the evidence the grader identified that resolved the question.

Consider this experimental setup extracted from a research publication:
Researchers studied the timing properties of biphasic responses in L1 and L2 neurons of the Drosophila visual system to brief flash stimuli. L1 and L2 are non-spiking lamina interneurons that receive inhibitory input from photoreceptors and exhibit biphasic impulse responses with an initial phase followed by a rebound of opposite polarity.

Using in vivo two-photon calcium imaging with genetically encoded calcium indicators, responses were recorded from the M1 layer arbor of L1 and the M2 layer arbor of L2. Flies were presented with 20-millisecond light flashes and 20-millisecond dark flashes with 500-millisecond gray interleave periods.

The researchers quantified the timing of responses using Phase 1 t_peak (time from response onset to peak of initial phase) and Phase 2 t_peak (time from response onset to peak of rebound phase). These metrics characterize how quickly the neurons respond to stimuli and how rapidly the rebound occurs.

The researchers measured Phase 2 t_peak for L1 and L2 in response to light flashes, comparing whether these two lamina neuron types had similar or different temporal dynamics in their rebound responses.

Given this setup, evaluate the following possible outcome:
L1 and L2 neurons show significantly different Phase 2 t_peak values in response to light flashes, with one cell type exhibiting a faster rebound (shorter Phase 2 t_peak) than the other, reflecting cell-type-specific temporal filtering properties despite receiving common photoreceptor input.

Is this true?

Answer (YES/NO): NO